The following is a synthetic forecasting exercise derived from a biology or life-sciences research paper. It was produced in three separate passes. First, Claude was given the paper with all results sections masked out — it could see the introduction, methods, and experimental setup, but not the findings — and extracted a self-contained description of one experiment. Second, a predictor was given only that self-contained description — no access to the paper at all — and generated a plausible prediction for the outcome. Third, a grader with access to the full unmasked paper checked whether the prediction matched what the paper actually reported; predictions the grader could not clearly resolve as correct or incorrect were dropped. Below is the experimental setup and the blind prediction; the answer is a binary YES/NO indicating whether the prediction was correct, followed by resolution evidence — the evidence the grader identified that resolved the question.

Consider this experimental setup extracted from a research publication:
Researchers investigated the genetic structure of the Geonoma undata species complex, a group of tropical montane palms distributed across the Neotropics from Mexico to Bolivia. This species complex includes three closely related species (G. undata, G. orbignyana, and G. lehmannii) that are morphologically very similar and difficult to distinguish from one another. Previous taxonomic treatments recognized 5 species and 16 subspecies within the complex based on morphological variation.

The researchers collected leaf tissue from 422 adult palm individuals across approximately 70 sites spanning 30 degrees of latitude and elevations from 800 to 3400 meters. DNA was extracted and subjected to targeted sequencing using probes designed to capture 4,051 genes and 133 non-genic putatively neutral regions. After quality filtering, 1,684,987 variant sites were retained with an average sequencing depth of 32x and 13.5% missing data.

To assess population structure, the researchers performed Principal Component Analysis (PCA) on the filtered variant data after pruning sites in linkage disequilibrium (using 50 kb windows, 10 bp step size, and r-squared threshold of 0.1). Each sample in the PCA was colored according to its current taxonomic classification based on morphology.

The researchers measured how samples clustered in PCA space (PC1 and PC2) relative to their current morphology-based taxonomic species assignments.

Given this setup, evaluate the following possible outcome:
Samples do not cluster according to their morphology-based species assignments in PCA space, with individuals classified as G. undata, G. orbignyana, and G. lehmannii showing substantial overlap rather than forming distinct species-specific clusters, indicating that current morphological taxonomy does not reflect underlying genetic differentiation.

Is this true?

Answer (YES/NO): YES